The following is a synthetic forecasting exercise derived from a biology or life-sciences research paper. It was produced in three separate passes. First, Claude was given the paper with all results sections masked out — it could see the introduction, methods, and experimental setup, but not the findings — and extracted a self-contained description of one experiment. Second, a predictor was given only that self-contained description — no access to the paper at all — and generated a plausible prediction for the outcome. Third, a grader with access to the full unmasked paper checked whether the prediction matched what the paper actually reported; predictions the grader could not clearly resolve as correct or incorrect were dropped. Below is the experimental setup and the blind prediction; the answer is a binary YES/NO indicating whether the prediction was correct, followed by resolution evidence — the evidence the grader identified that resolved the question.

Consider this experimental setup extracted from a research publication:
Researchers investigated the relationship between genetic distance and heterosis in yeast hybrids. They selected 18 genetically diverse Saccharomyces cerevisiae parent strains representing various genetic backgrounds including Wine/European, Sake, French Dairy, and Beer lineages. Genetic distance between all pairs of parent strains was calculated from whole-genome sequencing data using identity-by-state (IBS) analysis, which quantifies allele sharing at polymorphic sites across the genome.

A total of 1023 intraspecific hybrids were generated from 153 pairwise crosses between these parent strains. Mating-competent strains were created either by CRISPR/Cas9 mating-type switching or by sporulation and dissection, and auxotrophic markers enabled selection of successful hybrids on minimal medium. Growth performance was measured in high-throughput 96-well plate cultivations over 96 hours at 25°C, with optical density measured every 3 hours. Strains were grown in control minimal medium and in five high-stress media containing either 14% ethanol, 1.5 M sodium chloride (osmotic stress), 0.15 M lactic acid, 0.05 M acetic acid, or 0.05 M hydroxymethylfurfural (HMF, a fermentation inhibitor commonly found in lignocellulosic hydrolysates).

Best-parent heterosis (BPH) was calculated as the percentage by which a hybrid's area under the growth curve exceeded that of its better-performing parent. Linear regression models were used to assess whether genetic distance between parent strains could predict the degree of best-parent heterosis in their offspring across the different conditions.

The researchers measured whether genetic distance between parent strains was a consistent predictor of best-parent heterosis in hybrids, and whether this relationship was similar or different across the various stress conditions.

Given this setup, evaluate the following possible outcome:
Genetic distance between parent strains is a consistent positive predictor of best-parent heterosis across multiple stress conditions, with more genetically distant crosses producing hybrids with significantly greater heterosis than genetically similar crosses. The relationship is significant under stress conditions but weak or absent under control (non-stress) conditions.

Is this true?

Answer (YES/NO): NO